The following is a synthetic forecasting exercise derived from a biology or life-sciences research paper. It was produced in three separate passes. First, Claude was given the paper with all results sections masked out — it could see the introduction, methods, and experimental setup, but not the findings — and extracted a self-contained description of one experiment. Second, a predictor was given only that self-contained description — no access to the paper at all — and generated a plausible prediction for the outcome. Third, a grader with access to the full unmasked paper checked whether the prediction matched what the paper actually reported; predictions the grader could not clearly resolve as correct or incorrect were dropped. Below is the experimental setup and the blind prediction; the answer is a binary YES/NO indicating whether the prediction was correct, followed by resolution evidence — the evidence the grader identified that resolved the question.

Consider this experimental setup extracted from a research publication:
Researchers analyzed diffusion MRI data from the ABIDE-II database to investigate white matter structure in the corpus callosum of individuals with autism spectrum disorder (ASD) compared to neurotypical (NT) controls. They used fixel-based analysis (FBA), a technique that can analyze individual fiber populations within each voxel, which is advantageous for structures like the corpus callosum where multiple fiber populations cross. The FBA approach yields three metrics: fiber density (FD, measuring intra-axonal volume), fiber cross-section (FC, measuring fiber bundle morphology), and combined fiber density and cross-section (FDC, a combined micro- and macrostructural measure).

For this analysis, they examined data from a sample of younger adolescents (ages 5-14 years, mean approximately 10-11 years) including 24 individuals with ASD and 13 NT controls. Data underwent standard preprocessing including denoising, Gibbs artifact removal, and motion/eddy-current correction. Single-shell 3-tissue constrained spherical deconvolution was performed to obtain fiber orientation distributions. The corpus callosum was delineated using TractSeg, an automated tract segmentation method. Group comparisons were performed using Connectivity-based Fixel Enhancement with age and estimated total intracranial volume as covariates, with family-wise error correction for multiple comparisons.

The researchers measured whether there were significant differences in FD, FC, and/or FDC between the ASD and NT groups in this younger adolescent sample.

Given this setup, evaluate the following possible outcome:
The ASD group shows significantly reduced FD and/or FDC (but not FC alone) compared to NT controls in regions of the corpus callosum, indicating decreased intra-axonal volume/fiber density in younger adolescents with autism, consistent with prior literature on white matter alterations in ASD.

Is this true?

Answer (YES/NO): NO